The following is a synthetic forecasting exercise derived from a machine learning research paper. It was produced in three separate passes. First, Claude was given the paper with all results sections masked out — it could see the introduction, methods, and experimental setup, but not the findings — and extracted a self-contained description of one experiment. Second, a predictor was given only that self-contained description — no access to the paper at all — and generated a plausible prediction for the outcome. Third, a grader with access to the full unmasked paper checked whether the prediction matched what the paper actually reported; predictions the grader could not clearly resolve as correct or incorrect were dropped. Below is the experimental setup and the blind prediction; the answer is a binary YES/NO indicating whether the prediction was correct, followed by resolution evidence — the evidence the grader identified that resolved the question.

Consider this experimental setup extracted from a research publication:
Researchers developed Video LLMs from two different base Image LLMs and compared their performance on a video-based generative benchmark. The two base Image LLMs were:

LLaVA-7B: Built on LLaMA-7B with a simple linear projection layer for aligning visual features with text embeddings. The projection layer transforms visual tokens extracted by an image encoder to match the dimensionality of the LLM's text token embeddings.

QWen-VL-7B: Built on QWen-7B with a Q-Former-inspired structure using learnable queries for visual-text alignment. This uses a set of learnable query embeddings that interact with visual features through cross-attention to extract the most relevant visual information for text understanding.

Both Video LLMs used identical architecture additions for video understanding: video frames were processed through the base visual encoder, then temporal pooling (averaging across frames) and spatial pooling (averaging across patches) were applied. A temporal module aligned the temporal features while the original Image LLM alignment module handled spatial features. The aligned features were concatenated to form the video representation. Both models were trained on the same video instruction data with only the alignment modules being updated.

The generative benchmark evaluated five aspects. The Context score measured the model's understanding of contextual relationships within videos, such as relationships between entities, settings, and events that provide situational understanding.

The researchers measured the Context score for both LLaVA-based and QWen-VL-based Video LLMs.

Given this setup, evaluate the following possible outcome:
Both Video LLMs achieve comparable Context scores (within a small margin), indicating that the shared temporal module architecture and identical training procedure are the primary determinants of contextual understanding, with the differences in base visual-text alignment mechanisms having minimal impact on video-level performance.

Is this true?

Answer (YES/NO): NO